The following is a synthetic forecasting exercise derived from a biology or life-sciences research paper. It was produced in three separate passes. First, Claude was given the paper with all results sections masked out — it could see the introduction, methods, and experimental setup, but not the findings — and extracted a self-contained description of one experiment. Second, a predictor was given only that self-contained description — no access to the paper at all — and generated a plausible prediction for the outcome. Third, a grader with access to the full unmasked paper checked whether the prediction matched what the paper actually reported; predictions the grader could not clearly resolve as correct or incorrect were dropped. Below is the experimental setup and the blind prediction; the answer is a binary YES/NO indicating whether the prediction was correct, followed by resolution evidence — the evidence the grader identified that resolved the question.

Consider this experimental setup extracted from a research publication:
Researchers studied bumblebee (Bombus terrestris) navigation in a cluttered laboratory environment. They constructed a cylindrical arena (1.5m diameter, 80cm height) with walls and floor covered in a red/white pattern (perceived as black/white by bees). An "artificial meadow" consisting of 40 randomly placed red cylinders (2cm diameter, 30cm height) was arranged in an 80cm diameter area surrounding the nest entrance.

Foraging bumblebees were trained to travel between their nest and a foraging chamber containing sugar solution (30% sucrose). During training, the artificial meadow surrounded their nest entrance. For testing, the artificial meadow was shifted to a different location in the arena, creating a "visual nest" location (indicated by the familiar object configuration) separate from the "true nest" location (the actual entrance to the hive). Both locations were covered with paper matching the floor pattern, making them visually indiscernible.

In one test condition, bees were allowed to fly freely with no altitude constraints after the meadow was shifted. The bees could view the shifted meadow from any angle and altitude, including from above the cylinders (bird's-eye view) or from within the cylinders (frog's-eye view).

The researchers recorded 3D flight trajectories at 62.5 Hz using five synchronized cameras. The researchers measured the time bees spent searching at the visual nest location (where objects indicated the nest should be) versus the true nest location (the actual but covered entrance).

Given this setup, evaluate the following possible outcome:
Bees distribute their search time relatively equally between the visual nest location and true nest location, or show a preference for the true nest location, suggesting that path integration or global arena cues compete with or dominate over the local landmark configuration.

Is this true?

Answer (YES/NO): NO